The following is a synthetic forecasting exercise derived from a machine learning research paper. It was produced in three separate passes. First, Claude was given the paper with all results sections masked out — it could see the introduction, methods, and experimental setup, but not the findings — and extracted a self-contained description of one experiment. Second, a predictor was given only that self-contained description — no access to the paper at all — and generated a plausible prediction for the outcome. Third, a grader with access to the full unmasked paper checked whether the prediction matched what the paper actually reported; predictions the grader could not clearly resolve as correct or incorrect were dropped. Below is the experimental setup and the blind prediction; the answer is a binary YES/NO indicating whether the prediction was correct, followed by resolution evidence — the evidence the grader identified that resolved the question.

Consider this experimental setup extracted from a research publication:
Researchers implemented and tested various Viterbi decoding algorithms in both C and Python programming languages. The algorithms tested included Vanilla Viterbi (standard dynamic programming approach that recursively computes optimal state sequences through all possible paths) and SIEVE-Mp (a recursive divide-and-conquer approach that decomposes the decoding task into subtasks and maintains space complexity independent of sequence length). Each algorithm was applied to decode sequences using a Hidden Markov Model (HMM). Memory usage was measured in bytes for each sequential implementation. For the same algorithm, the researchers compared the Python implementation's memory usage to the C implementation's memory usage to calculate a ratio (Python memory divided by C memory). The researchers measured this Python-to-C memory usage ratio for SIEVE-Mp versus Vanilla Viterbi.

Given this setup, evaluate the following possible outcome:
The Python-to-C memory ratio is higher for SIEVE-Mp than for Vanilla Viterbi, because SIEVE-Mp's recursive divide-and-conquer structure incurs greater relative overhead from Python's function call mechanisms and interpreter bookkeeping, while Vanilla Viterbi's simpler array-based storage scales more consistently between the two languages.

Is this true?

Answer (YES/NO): YES